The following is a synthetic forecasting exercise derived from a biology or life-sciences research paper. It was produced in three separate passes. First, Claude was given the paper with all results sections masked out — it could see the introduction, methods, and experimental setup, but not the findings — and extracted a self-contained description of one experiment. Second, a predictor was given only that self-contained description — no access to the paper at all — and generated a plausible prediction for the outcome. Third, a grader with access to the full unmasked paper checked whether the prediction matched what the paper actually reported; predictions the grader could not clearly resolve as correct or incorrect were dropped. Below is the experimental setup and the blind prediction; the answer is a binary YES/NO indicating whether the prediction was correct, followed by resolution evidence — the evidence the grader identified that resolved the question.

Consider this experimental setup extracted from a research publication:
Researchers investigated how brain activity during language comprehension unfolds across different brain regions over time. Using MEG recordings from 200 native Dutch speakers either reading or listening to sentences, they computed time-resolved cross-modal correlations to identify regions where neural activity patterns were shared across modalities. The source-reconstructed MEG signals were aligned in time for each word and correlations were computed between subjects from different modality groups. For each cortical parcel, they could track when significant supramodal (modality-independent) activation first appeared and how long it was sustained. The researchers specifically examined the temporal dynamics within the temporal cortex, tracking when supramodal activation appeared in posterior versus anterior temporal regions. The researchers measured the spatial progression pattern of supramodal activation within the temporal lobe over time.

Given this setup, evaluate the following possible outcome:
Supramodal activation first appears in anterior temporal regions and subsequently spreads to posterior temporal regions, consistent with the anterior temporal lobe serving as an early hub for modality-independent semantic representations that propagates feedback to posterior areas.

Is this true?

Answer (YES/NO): NO